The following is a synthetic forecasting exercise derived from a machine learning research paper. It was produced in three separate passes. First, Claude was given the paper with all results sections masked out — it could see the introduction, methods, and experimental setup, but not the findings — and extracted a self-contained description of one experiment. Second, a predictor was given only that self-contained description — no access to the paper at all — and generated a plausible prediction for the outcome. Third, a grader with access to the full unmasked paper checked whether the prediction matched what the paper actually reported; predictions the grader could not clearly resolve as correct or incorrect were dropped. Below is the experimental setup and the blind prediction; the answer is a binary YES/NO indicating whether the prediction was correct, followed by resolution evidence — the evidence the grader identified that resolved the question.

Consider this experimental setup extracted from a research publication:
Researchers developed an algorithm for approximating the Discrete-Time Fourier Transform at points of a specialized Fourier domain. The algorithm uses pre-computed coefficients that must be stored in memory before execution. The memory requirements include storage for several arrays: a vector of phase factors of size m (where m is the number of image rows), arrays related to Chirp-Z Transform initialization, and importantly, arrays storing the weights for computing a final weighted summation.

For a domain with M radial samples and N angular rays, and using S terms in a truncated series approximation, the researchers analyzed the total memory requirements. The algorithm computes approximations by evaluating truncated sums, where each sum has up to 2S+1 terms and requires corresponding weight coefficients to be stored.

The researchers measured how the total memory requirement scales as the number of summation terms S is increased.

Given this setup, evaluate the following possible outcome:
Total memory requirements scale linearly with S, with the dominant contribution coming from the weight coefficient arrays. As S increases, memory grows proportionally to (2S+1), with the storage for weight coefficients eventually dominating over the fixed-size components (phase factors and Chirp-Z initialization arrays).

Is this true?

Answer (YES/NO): YES